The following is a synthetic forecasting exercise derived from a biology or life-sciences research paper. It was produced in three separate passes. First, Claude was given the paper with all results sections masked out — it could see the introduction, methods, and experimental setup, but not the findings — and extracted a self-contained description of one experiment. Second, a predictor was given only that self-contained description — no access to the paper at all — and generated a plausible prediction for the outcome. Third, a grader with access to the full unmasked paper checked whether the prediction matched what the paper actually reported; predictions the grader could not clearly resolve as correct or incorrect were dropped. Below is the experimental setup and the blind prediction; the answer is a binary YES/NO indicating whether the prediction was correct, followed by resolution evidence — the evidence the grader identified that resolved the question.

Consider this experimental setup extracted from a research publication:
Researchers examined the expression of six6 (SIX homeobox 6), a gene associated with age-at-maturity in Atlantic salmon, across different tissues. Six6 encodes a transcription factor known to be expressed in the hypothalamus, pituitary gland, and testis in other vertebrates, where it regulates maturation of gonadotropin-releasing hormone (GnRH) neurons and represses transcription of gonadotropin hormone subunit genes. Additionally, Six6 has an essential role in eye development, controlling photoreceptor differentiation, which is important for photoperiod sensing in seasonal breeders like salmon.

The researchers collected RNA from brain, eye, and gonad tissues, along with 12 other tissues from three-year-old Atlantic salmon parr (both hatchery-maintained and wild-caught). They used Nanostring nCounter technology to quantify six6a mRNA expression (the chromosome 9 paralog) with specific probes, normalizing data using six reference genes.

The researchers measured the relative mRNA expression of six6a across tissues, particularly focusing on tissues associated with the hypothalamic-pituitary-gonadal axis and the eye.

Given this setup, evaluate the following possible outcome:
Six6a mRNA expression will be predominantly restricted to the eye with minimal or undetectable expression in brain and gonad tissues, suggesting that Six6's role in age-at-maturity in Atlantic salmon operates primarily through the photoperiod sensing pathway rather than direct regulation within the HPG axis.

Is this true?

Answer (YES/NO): NO